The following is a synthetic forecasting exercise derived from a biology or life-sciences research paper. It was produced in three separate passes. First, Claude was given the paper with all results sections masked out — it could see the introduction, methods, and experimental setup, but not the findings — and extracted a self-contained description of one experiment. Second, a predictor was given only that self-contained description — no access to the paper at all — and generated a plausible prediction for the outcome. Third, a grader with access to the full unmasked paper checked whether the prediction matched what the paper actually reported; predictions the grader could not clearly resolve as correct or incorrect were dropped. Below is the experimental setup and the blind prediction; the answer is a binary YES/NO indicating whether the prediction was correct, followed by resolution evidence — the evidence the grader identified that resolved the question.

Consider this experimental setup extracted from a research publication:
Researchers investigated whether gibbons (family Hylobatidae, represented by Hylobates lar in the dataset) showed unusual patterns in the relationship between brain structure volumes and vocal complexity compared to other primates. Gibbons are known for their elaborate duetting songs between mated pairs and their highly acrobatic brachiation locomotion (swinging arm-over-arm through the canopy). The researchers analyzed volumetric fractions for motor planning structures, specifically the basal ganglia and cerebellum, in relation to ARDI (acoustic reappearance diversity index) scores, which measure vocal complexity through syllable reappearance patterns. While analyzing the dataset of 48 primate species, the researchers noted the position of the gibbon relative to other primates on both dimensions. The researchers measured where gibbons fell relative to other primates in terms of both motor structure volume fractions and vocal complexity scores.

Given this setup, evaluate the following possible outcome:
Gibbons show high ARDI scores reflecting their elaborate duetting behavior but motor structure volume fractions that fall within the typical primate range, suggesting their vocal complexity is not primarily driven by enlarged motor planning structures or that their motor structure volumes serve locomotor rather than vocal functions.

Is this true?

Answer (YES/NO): NO